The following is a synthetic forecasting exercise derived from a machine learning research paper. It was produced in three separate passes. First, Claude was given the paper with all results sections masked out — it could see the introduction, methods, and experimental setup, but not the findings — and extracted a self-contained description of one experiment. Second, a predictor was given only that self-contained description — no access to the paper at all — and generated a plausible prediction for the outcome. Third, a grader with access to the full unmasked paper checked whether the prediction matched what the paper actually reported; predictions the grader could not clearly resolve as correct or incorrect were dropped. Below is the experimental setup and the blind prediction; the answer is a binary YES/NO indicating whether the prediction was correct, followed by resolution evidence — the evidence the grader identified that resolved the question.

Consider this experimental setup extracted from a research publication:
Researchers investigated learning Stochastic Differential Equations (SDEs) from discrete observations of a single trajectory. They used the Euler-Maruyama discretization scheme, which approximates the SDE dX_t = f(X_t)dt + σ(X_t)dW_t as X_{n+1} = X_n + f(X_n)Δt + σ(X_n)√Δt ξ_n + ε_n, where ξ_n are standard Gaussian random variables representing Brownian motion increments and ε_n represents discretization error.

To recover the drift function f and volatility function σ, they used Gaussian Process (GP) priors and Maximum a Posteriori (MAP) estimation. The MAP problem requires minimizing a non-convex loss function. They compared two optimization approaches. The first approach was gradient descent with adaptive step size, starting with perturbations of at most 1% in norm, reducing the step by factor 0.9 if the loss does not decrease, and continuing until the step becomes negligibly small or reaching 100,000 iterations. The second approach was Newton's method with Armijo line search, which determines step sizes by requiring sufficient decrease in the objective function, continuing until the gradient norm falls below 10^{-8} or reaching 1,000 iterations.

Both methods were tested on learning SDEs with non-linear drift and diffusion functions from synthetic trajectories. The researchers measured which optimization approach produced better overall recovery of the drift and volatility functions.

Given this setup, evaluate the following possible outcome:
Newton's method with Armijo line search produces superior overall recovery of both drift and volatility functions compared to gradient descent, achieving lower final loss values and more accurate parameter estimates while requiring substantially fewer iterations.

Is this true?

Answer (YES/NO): NO